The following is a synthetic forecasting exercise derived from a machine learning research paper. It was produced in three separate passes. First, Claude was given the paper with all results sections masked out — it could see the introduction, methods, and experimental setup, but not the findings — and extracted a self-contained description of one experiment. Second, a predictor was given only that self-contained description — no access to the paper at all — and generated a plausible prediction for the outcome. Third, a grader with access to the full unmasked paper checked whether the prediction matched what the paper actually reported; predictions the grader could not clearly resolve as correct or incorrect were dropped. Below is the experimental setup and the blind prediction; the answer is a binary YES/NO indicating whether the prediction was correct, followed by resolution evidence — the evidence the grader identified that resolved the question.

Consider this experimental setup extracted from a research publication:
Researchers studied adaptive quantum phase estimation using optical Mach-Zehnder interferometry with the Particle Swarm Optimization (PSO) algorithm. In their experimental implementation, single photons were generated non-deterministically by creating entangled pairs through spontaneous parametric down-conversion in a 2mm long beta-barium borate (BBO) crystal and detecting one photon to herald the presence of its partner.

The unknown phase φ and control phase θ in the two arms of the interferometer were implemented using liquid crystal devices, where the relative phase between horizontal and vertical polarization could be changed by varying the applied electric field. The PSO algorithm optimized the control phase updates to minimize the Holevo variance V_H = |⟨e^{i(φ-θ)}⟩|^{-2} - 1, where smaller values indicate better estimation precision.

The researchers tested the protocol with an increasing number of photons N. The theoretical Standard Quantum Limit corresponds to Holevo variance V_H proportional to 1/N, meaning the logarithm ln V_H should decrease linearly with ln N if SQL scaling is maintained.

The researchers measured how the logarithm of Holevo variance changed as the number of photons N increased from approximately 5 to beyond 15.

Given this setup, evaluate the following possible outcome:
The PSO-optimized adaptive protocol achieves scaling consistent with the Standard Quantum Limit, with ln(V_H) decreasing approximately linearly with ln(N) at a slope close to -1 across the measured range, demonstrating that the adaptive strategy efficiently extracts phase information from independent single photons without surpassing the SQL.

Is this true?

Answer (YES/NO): NO